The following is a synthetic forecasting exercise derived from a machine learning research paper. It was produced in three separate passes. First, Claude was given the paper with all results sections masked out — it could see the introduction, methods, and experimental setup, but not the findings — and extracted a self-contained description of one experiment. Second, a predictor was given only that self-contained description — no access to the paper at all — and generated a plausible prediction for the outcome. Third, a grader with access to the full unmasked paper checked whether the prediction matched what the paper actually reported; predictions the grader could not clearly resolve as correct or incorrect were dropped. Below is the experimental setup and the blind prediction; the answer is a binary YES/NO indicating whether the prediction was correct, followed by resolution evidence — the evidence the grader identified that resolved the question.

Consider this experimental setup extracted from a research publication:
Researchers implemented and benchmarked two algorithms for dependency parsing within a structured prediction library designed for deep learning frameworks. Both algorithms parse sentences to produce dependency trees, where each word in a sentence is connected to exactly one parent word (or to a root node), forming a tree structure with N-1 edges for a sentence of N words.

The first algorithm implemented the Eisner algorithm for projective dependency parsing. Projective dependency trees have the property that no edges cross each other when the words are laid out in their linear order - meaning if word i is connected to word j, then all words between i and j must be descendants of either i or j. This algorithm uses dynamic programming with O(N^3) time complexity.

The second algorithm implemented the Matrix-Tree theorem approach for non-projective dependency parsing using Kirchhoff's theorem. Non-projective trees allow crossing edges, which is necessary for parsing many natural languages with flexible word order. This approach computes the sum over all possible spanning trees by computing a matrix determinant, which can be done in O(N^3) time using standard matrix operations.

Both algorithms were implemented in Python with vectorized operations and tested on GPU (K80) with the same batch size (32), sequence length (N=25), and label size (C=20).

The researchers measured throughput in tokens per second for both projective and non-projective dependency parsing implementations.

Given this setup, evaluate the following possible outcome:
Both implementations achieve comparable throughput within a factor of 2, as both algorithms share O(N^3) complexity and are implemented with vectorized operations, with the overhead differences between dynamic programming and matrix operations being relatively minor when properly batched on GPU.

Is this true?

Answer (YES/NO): NO